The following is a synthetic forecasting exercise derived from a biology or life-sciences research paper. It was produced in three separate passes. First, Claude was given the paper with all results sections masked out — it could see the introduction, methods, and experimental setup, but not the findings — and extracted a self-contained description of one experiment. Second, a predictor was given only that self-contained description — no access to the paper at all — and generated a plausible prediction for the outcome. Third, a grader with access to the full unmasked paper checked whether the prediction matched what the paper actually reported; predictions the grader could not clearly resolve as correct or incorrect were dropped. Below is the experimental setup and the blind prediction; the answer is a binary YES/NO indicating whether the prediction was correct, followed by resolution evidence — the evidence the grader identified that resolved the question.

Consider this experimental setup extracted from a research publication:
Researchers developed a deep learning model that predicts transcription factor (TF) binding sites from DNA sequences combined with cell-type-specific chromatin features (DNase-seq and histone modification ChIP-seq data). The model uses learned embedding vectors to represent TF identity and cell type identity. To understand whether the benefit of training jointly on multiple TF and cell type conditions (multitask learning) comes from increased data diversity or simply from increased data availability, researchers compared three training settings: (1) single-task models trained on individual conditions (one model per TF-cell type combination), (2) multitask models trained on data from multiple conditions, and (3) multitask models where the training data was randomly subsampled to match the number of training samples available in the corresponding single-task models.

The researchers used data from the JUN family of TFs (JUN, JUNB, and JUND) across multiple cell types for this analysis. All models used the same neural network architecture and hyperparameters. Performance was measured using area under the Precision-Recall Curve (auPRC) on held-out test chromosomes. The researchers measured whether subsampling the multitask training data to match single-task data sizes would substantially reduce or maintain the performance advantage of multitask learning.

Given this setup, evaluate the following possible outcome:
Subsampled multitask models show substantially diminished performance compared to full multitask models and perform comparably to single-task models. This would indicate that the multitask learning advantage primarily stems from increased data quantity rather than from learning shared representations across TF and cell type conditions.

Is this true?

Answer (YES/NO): YES